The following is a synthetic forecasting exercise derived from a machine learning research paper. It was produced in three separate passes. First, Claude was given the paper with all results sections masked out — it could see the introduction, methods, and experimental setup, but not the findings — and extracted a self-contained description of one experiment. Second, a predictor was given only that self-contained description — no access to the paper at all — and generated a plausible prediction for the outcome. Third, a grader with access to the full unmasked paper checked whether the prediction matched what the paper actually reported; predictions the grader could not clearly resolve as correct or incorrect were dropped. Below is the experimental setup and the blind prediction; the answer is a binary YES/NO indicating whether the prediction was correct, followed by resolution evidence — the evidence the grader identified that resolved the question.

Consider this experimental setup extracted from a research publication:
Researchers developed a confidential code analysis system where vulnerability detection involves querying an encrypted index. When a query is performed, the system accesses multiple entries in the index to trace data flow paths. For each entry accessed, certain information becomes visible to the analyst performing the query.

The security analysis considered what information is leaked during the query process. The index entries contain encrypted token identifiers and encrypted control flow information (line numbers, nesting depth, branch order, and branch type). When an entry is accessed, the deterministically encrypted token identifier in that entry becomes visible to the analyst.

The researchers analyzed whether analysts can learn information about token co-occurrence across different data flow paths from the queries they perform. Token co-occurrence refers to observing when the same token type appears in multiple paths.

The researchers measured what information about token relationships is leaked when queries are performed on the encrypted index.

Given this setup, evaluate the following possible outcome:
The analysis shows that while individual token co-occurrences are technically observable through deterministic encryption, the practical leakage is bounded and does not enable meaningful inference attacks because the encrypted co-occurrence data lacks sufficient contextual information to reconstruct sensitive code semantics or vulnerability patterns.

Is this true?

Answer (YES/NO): NO